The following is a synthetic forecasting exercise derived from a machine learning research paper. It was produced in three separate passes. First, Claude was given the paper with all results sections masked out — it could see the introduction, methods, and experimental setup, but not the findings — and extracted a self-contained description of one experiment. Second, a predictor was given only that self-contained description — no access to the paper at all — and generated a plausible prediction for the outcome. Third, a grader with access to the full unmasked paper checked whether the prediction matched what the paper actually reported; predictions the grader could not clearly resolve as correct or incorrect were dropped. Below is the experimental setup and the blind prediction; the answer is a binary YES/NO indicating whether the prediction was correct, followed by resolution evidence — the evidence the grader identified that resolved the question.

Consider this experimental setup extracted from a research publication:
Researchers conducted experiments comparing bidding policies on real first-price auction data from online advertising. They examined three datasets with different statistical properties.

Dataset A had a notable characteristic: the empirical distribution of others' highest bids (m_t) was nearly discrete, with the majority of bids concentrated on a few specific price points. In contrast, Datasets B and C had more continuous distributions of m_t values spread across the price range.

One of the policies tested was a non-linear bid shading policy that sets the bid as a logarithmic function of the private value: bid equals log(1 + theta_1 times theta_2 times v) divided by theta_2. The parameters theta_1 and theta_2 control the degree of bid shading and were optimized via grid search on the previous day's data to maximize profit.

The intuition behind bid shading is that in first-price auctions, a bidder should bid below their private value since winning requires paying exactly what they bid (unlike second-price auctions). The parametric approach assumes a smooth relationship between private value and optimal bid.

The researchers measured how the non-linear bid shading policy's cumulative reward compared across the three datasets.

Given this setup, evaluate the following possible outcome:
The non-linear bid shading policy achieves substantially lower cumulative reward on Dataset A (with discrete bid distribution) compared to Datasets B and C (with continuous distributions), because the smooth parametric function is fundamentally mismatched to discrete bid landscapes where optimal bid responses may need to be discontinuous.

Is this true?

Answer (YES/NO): YES